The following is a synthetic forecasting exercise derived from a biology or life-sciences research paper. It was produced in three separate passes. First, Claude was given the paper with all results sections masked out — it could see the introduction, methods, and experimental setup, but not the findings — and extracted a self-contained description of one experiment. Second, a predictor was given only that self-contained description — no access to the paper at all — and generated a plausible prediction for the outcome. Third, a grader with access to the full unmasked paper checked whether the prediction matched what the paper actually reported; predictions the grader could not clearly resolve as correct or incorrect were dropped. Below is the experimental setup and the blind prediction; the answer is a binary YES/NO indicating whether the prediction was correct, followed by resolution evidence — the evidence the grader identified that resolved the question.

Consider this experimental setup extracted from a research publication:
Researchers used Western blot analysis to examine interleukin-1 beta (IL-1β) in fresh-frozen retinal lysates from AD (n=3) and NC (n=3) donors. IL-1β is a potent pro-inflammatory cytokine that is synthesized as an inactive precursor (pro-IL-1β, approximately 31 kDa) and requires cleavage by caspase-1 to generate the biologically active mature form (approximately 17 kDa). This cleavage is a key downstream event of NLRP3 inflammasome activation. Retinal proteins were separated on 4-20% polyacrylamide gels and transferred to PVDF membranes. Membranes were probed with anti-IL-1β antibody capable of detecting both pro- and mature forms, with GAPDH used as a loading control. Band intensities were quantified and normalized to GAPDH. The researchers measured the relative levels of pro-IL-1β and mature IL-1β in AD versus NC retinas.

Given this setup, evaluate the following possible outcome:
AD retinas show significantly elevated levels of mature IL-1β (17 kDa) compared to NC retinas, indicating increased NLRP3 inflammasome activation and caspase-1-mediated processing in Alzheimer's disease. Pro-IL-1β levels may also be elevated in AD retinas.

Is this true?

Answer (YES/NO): NO